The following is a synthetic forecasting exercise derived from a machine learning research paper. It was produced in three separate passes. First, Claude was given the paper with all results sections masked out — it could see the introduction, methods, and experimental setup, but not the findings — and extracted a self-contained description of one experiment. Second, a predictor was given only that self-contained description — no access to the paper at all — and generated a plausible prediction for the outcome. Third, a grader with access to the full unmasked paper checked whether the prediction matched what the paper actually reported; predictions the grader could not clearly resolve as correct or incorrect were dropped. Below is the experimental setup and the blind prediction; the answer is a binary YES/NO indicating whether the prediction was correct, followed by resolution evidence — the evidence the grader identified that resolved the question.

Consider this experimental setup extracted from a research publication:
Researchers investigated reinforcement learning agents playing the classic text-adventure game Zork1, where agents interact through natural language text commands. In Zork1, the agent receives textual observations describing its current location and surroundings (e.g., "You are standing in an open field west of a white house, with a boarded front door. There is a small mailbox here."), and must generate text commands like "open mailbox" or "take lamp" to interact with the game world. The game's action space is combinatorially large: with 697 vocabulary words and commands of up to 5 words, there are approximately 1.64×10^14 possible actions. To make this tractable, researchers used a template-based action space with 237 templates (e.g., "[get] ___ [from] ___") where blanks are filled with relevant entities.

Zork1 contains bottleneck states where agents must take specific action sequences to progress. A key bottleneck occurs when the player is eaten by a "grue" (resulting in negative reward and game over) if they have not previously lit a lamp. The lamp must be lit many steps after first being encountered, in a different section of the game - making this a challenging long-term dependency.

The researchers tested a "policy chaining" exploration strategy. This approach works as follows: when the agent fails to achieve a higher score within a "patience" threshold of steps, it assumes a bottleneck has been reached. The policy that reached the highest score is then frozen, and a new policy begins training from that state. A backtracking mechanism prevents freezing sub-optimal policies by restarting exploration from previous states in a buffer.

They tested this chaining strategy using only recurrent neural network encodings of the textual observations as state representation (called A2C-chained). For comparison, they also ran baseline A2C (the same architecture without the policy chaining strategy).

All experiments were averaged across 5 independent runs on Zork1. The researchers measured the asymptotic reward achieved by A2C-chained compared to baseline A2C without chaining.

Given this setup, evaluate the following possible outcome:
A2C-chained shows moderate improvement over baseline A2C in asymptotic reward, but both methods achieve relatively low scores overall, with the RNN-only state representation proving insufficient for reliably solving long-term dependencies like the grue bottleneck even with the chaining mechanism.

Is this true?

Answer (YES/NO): NO